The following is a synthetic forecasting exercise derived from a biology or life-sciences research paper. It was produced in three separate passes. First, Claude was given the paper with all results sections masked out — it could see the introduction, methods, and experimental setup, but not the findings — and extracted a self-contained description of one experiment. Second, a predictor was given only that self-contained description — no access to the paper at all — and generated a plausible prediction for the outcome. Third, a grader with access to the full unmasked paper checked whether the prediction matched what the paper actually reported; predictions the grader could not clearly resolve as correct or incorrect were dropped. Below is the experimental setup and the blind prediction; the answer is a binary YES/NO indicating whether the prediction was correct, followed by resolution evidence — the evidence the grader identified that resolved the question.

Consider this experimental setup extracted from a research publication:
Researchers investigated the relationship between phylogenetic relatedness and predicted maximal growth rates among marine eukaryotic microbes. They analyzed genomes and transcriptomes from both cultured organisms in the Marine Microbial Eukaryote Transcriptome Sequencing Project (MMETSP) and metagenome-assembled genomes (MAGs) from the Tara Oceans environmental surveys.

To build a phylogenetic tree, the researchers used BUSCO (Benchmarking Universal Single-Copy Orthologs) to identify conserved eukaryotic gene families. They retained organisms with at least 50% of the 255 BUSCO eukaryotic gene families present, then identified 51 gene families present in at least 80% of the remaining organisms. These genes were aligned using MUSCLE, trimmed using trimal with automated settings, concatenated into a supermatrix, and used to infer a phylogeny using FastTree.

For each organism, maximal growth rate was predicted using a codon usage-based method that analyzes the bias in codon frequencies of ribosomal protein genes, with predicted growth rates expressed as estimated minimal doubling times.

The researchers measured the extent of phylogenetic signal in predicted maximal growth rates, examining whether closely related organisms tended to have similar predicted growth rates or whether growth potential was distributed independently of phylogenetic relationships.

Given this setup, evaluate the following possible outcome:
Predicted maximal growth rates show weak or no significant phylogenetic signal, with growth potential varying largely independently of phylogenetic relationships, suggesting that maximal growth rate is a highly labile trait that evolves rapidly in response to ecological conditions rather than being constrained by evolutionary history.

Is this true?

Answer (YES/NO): YES